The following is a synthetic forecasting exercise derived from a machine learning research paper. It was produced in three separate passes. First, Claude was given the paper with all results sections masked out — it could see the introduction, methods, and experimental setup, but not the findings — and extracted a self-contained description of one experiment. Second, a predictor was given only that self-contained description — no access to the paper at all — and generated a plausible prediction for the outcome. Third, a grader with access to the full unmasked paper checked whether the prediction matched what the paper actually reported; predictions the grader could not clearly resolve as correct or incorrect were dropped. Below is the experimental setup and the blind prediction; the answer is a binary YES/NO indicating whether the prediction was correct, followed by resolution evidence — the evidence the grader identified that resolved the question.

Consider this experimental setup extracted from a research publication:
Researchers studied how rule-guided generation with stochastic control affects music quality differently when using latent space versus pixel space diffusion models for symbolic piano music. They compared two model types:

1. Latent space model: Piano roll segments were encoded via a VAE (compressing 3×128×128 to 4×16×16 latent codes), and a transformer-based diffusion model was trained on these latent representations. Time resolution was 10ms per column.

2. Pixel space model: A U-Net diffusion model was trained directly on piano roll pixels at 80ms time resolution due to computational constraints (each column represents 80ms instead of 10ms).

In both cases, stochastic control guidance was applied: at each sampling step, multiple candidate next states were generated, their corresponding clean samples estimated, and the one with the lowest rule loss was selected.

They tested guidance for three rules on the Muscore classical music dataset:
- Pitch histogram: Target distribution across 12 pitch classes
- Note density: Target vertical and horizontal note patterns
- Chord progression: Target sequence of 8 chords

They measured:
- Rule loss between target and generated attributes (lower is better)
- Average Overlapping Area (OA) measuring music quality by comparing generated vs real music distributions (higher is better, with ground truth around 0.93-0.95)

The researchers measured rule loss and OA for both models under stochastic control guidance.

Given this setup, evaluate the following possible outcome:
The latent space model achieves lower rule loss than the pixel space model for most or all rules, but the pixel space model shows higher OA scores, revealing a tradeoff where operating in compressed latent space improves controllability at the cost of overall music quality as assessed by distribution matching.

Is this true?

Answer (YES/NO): NO